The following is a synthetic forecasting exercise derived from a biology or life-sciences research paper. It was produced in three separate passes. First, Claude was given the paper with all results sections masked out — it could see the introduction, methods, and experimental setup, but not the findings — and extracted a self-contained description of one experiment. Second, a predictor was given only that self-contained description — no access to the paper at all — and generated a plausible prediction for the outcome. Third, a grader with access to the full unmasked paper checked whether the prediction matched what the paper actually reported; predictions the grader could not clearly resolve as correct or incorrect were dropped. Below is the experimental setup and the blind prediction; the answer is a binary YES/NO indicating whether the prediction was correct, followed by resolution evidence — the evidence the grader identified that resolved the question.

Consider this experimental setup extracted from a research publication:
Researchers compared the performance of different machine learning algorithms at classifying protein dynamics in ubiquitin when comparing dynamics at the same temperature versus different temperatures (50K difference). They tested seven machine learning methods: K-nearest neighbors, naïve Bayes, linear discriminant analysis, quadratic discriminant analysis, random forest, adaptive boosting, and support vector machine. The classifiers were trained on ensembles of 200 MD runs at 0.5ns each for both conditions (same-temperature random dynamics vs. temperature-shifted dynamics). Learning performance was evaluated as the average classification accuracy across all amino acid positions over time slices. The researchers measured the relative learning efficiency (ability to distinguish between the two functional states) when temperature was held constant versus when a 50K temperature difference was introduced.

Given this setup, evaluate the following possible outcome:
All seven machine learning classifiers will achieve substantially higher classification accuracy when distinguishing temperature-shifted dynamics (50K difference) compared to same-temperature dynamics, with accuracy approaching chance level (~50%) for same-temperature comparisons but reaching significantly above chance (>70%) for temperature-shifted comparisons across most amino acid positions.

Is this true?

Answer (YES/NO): YES